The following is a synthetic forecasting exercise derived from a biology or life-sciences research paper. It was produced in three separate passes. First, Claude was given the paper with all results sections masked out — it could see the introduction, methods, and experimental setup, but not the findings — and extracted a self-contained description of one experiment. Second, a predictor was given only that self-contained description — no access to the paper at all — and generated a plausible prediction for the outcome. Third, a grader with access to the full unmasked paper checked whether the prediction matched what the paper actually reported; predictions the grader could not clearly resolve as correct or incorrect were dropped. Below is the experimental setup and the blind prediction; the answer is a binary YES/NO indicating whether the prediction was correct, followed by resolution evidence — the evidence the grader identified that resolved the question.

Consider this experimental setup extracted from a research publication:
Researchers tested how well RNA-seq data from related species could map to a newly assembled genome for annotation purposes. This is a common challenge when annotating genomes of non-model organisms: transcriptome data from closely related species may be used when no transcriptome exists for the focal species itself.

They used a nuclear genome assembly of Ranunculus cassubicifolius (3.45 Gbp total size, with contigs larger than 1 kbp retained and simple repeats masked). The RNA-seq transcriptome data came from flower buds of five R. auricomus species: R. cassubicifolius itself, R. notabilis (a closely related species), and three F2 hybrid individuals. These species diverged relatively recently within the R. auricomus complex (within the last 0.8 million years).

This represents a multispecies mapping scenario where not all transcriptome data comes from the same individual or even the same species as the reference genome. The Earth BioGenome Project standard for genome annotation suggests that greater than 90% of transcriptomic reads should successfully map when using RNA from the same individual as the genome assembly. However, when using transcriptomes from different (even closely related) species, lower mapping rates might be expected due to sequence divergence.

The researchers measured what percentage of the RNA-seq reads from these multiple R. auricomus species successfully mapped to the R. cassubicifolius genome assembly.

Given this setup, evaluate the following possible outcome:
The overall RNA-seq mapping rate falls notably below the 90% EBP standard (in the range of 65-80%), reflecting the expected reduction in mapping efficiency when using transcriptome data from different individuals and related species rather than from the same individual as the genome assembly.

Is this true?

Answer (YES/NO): NO